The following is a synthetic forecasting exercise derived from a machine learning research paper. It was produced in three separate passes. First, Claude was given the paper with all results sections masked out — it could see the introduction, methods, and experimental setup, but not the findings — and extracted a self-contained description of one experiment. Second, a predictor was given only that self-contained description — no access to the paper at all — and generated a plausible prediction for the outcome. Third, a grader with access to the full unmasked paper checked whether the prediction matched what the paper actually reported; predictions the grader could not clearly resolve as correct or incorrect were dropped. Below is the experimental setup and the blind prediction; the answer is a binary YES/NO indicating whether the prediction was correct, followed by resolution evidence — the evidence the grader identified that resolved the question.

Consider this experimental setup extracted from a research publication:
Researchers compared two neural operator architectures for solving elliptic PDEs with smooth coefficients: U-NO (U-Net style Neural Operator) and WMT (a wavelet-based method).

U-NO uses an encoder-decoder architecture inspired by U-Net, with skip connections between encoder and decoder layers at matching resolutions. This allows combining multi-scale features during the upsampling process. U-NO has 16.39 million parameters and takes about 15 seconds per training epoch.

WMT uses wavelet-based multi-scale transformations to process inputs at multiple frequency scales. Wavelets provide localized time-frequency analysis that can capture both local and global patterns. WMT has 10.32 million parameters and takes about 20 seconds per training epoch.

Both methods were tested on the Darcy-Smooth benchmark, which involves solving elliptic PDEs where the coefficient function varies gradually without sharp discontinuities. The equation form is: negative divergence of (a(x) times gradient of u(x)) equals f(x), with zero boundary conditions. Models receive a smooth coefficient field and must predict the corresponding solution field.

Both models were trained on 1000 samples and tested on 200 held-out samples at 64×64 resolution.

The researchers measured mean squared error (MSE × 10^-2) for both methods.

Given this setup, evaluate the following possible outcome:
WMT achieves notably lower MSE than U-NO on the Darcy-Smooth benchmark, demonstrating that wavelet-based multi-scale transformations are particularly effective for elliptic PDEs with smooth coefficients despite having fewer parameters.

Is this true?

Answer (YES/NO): YES